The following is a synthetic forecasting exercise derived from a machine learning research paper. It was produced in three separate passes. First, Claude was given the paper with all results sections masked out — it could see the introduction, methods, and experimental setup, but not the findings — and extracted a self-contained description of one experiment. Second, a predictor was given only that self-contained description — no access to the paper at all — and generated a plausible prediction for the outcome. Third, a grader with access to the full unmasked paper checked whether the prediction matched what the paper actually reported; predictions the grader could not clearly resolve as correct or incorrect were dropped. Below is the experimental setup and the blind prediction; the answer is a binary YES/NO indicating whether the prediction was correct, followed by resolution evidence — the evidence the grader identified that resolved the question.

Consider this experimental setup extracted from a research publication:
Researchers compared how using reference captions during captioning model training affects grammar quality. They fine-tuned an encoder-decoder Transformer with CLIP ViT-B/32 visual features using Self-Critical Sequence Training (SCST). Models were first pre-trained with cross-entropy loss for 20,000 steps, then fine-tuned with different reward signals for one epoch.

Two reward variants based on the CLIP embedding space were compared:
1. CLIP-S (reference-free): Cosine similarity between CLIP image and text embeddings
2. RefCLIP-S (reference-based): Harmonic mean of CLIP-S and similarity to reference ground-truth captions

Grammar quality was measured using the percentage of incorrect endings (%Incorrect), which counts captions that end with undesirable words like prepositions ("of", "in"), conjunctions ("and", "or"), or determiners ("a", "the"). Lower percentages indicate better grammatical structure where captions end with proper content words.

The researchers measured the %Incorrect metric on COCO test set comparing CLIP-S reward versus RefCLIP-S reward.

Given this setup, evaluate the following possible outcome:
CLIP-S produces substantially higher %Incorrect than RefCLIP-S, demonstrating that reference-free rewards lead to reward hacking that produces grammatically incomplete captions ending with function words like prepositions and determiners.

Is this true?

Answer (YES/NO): YES